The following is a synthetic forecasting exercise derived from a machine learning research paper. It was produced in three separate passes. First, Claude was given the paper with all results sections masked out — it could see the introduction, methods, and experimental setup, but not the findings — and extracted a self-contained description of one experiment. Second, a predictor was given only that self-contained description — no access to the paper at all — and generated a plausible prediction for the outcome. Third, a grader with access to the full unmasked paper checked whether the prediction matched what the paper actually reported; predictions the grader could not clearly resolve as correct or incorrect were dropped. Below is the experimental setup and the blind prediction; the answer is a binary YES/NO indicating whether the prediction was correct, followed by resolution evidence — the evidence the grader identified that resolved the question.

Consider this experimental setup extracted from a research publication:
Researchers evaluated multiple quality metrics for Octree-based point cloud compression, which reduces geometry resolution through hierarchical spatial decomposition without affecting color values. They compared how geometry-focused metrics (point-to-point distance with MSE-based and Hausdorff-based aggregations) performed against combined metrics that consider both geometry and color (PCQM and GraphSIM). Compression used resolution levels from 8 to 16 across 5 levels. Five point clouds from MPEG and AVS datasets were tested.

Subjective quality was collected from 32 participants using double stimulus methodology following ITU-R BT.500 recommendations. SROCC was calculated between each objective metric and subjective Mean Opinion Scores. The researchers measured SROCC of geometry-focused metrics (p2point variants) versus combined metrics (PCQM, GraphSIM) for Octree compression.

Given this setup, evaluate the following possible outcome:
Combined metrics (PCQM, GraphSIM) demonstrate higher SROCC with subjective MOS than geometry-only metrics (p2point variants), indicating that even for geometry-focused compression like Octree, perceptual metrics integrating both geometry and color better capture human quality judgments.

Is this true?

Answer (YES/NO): NO